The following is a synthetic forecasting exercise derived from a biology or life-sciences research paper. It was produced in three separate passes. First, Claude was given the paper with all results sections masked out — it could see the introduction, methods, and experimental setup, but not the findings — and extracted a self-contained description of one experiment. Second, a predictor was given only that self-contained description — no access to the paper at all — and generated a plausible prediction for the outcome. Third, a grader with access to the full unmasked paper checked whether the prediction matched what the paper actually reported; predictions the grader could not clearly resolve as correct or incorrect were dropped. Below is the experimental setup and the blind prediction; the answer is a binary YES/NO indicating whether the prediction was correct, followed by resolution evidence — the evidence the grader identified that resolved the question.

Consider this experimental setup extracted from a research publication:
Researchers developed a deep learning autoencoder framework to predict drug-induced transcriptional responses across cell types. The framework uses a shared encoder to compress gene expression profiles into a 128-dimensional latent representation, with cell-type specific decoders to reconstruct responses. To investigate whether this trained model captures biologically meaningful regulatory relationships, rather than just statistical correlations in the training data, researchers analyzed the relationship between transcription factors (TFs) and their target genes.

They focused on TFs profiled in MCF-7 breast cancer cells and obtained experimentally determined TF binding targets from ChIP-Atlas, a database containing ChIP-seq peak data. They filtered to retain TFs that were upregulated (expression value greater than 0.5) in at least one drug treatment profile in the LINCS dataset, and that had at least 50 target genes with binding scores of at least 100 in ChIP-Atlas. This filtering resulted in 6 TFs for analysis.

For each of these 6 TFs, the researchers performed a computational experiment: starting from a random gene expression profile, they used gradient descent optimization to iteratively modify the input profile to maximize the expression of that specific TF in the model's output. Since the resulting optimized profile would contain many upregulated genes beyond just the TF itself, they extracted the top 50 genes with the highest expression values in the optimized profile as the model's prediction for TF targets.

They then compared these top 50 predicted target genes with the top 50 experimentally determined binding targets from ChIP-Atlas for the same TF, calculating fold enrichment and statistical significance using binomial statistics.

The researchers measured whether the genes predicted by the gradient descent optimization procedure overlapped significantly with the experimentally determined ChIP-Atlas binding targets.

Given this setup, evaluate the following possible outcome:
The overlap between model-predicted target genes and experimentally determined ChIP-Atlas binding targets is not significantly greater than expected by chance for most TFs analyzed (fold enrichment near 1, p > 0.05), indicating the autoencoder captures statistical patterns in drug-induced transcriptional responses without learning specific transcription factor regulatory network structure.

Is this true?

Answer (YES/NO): NO